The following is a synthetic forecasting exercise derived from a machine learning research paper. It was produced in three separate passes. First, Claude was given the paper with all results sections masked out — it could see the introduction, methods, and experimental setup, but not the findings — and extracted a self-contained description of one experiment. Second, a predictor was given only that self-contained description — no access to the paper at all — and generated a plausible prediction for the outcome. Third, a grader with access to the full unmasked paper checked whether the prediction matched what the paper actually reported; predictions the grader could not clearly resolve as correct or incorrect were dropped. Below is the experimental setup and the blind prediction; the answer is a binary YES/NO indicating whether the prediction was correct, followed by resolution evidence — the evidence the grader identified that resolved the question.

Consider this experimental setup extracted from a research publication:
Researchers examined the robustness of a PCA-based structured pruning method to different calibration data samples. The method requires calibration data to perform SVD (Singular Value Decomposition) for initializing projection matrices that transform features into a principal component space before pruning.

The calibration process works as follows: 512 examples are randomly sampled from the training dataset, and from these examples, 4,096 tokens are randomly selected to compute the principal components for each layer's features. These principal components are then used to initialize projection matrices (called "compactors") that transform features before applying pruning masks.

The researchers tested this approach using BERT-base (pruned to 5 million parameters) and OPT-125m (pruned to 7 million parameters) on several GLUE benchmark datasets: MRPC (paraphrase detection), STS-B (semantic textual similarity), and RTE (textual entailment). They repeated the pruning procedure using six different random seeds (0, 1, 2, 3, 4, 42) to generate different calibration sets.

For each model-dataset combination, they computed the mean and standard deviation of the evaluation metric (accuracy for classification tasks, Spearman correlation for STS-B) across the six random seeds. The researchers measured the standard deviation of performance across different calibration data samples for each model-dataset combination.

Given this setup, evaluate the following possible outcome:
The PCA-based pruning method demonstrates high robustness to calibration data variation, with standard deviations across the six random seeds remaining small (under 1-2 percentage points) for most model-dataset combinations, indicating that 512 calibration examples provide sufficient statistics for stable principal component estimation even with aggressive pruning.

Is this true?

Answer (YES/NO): YES